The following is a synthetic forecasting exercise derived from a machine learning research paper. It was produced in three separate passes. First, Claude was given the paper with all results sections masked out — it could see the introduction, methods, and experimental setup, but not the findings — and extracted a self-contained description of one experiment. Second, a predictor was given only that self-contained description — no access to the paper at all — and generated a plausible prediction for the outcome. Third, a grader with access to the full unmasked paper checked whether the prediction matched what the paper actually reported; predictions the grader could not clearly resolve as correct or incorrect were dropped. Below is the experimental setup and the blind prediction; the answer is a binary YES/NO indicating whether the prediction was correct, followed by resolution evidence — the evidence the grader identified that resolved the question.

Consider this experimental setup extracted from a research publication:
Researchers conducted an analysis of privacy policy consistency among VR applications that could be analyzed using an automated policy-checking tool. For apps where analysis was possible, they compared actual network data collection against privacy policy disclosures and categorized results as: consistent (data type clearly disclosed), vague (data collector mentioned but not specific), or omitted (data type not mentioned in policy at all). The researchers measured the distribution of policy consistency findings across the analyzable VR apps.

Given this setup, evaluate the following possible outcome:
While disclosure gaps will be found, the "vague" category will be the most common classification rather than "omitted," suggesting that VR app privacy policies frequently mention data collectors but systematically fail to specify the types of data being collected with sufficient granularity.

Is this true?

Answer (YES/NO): NO